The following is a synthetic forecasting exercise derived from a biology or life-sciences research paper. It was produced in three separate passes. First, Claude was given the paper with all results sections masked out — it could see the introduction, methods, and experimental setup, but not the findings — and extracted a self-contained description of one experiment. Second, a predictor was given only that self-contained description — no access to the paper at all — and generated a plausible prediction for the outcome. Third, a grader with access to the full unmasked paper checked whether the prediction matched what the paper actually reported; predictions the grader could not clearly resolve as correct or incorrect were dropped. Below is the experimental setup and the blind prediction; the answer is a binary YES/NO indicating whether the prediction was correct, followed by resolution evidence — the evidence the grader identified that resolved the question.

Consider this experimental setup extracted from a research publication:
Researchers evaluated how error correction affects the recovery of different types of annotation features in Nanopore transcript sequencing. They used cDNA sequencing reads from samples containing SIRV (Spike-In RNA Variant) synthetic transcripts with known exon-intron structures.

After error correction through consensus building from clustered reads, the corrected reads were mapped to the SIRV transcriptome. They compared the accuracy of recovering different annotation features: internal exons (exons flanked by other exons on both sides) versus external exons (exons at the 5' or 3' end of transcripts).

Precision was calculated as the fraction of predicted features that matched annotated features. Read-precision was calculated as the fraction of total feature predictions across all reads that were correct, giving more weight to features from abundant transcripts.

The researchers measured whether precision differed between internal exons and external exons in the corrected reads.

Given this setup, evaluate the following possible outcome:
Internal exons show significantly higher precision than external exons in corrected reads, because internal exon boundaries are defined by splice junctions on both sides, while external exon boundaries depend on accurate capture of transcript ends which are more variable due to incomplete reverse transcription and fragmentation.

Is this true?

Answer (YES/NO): YES